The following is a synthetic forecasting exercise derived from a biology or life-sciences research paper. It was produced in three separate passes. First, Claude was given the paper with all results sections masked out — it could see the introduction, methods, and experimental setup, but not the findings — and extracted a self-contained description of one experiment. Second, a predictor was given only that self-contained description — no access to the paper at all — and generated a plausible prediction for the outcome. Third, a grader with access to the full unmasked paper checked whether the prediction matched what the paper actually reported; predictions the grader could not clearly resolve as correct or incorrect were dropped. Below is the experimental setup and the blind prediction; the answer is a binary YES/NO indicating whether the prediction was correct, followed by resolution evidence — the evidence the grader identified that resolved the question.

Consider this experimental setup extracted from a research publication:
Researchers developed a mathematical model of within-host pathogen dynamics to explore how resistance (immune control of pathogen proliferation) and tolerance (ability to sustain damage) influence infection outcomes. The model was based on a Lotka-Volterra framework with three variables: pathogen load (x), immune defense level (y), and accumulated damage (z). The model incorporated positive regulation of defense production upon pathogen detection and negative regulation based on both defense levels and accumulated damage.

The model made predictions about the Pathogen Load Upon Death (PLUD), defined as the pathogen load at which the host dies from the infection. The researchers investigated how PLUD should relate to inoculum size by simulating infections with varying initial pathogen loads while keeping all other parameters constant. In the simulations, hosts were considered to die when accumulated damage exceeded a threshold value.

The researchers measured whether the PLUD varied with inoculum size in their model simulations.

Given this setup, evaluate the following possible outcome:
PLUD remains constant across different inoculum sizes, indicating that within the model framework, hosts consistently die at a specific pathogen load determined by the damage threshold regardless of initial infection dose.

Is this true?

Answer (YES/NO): YES